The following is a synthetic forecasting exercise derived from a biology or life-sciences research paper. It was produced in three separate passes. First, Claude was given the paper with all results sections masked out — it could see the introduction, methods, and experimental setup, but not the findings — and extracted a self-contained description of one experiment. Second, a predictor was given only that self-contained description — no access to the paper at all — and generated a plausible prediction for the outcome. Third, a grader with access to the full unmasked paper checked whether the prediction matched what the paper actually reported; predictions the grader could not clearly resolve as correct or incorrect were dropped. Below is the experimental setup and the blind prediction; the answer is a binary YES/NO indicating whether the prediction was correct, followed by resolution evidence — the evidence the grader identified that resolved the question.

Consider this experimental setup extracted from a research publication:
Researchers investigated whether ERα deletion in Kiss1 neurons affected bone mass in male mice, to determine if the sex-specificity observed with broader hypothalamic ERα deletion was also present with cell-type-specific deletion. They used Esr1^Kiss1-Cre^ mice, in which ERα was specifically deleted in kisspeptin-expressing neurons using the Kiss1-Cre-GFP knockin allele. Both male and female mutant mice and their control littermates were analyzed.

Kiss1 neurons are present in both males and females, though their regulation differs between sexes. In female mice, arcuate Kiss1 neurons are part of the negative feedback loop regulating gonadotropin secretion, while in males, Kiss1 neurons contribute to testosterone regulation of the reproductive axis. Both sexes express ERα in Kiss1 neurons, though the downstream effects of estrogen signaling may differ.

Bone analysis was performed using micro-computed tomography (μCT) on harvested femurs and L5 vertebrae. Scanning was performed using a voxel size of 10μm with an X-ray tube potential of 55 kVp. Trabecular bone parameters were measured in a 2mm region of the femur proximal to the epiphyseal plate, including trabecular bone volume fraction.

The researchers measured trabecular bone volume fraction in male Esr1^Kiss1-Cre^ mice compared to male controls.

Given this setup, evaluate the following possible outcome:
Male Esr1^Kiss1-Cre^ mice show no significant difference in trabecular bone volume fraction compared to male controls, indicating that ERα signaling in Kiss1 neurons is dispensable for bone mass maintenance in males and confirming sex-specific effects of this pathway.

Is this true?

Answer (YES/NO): YES